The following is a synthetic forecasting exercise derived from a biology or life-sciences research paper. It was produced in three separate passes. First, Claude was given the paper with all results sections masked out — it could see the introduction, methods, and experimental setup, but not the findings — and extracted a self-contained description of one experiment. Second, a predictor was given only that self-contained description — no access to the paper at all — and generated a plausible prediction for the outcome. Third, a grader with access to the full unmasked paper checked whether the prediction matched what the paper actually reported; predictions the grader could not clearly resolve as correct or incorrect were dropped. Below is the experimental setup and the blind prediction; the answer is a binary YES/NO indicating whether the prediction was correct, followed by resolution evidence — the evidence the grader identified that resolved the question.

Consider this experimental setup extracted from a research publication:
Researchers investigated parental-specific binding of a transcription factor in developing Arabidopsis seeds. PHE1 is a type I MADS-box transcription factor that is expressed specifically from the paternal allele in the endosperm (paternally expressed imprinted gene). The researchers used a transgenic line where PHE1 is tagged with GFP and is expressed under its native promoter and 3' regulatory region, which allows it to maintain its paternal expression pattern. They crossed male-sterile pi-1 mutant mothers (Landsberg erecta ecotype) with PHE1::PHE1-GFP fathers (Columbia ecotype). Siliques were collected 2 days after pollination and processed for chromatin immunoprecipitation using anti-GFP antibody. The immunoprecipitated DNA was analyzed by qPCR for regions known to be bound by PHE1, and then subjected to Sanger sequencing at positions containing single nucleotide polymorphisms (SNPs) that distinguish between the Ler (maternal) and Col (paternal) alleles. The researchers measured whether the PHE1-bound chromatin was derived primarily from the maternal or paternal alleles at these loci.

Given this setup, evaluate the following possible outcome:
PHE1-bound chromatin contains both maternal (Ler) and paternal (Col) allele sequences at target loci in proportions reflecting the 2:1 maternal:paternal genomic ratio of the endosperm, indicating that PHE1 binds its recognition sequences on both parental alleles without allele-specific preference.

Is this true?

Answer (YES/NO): NO